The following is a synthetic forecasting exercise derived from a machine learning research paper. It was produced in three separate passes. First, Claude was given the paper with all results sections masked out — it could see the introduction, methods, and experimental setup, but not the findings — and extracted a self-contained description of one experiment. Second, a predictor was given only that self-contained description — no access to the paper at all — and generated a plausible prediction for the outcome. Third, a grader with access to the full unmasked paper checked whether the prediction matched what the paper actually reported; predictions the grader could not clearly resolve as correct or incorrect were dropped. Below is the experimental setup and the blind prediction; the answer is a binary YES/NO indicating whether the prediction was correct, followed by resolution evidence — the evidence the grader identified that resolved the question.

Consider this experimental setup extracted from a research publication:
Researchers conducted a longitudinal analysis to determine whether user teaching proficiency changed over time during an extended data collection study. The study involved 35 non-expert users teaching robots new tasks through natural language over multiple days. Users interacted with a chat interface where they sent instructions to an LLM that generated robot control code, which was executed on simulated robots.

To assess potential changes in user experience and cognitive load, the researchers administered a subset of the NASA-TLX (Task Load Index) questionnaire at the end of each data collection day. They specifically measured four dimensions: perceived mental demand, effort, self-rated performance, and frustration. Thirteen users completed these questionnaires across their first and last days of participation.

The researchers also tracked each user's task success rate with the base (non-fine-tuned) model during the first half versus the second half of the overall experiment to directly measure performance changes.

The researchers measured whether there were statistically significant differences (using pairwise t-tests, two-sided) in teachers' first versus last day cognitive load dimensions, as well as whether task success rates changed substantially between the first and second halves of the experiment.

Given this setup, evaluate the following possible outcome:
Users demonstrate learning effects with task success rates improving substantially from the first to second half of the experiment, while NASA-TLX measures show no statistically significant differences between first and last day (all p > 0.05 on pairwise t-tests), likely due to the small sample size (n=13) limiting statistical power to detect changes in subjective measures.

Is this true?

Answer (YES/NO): NO